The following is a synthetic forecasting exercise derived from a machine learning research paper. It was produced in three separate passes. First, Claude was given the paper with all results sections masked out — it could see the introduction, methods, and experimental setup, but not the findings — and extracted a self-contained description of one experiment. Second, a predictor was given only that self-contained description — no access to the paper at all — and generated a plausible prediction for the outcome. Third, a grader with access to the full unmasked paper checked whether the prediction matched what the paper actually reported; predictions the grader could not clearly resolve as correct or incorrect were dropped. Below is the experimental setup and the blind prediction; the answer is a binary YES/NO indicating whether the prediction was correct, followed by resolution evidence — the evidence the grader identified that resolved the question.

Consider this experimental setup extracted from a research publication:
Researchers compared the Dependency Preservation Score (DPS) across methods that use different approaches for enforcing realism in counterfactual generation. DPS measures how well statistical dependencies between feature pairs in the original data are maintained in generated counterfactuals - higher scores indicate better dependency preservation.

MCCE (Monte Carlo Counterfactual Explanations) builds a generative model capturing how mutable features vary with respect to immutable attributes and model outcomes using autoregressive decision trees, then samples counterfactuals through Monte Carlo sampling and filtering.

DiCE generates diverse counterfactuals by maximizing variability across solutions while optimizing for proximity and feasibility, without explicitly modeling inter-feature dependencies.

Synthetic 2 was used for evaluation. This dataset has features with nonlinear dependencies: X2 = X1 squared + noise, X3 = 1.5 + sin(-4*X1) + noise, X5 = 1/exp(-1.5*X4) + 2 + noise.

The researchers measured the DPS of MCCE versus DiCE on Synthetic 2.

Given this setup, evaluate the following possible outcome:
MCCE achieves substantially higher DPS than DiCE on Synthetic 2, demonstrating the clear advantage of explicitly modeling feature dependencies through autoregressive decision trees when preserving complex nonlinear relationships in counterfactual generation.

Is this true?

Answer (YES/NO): YES